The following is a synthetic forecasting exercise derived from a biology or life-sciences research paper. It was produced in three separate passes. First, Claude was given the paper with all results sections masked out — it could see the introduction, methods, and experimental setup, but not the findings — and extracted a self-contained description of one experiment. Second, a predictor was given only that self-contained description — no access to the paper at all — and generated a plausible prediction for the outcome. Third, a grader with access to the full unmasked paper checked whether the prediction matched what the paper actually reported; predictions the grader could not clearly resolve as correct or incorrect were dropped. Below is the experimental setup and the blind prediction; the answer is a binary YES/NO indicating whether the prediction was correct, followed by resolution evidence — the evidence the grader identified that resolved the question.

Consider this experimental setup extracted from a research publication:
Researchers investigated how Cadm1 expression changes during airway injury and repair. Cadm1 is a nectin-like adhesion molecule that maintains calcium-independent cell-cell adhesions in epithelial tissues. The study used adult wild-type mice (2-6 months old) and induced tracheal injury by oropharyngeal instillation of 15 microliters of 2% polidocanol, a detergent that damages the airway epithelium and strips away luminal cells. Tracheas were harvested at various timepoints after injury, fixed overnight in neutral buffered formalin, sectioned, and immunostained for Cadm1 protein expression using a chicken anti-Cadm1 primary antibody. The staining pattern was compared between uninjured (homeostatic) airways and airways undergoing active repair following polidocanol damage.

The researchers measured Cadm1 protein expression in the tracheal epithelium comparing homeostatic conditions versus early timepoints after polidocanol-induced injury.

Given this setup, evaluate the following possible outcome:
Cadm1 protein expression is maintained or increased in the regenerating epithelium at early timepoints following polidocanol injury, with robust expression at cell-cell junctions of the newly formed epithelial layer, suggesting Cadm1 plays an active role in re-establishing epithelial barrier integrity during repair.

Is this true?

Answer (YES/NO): NO